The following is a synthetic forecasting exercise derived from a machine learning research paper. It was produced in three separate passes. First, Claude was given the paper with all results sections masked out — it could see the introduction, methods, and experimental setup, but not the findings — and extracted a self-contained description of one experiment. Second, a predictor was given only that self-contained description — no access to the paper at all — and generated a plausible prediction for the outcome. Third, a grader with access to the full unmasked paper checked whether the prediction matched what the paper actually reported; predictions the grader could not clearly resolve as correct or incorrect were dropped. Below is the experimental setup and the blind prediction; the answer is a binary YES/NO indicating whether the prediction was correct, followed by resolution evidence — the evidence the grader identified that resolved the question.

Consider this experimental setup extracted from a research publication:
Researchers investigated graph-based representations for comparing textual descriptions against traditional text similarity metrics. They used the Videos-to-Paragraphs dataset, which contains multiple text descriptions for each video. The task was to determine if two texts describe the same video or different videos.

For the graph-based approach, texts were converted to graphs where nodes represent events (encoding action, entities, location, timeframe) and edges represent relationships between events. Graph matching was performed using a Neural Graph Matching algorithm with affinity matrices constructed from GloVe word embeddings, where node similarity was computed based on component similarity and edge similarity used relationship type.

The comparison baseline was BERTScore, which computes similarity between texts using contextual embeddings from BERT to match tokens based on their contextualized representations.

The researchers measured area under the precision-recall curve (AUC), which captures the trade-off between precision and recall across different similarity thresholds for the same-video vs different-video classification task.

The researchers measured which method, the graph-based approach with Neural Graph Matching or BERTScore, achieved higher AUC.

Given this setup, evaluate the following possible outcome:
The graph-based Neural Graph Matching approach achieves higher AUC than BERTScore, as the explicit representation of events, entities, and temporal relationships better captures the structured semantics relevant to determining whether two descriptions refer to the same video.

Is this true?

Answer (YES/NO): NO